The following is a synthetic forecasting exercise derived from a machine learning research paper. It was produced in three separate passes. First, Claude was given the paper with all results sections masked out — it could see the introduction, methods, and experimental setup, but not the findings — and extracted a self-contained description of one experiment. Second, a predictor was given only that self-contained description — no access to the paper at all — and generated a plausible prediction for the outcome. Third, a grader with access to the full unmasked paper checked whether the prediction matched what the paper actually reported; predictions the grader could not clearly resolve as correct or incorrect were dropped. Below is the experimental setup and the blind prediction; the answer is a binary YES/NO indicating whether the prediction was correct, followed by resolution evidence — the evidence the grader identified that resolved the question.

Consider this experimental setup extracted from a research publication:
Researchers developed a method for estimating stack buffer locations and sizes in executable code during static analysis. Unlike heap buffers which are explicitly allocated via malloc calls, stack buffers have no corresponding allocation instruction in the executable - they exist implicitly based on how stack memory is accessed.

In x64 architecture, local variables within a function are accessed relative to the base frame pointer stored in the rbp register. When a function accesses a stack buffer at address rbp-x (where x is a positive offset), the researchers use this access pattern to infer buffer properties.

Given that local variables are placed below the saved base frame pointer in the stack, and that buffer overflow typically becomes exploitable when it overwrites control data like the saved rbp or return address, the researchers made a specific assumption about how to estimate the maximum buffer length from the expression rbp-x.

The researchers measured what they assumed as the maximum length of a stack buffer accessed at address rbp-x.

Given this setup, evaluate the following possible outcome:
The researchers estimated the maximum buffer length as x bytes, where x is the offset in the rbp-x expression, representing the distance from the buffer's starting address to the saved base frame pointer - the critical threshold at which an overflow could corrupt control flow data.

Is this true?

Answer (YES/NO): YES